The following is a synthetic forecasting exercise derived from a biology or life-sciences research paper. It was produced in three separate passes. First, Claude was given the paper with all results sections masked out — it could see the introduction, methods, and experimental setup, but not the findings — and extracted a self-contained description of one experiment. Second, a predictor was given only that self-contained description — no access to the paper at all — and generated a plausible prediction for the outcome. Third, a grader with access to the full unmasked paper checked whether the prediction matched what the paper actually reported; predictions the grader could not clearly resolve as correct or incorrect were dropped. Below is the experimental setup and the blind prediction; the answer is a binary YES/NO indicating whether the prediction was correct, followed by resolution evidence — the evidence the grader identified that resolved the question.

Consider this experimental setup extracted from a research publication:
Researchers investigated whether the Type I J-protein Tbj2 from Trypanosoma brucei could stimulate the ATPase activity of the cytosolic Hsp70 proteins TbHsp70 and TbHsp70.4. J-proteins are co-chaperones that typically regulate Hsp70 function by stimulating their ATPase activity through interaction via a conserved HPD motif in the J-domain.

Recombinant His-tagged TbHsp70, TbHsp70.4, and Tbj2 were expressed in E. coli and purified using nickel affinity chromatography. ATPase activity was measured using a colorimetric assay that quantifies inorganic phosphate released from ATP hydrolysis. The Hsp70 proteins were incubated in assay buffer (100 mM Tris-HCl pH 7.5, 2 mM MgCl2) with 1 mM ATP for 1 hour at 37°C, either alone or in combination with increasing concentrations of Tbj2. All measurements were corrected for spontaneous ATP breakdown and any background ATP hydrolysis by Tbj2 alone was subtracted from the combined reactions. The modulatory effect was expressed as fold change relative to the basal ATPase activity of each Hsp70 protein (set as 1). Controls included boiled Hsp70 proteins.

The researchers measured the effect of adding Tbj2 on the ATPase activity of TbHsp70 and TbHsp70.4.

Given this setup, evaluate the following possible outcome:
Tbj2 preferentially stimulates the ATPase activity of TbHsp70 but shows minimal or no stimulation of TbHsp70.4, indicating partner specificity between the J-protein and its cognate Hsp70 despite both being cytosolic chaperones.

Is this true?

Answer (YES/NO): NO